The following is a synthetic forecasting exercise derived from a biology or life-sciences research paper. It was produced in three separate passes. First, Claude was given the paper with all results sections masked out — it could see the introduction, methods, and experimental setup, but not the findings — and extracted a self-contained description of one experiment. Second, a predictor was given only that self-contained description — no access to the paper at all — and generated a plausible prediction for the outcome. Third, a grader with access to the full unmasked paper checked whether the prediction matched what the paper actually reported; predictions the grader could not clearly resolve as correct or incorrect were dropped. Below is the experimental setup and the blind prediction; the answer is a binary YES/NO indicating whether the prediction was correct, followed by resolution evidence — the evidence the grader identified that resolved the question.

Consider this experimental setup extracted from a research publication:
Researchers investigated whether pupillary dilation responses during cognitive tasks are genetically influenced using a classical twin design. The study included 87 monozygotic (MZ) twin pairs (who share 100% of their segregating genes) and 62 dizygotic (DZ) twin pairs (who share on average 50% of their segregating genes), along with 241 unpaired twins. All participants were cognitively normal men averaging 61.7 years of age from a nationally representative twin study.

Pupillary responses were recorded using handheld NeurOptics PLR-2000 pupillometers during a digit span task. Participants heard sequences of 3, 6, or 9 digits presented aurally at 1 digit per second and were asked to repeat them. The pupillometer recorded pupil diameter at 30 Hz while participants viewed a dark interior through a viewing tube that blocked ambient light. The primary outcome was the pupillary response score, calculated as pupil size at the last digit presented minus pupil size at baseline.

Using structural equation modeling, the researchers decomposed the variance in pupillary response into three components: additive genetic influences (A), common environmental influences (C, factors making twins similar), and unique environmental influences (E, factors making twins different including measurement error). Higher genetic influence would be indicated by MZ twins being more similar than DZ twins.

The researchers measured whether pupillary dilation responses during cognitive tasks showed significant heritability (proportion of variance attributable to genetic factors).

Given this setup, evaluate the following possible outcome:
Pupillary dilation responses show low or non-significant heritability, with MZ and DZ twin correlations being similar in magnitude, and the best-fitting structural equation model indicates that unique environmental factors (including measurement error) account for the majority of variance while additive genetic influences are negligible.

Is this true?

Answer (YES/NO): NO